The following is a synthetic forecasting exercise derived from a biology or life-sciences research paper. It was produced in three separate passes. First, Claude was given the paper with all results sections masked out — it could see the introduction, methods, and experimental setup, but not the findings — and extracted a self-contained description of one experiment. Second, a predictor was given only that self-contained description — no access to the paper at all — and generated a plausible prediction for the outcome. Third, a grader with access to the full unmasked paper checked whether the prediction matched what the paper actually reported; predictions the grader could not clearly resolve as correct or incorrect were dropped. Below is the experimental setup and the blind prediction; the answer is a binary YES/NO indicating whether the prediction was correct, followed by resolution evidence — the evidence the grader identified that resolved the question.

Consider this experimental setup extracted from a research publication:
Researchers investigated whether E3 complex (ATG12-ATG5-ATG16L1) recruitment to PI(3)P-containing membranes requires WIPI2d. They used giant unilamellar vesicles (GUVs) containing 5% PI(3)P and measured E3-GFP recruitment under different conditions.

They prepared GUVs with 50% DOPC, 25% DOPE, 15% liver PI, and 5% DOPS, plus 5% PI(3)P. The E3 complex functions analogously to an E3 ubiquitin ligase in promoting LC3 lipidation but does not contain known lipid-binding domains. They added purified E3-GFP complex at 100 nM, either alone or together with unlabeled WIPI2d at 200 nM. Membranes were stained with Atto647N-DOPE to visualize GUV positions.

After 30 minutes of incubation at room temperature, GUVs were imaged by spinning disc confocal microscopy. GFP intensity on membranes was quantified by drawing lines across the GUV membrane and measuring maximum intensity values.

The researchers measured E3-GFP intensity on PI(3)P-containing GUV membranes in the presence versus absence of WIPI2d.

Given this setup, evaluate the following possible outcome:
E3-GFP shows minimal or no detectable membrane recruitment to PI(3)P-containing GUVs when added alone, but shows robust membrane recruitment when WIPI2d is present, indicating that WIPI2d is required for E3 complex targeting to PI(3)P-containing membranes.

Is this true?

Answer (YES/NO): YES